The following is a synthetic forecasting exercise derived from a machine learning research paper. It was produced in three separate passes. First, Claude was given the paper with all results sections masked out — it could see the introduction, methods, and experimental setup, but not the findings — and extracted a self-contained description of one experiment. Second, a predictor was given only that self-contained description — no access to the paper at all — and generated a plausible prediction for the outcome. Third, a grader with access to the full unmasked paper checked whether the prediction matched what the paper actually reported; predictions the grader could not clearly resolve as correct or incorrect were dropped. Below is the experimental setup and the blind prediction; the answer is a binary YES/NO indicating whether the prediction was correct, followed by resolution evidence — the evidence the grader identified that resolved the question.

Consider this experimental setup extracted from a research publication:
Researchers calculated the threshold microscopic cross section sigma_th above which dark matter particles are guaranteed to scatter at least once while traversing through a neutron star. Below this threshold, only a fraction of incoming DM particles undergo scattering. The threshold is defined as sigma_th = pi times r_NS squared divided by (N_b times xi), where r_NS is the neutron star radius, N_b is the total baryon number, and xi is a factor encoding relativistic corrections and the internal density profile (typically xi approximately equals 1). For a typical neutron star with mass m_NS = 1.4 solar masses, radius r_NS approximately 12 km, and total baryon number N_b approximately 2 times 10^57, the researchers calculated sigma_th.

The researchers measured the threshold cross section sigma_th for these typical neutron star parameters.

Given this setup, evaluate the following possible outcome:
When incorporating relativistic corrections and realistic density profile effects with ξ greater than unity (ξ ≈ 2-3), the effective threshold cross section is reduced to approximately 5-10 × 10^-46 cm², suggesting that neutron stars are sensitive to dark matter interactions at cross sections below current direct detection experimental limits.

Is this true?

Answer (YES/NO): NO